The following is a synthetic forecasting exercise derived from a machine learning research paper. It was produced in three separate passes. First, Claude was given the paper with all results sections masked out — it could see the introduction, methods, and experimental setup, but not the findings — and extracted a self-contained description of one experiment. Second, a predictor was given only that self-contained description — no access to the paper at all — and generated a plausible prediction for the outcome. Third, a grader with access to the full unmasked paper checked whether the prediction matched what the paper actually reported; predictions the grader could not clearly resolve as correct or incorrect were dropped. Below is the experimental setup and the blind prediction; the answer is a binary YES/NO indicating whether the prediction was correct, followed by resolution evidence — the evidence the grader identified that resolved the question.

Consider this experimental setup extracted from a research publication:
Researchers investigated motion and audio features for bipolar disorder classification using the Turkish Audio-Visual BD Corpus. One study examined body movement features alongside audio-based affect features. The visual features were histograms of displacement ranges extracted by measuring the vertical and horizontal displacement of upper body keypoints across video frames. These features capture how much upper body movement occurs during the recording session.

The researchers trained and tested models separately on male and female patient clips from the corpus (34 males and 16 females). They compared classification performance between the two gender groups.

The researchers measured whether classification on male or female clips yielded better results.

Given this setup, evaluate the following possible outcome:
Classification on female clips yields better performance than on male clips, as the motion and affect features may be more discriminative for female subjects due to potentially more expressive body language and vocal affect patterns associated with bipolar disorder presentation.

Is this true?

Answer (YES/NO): NO